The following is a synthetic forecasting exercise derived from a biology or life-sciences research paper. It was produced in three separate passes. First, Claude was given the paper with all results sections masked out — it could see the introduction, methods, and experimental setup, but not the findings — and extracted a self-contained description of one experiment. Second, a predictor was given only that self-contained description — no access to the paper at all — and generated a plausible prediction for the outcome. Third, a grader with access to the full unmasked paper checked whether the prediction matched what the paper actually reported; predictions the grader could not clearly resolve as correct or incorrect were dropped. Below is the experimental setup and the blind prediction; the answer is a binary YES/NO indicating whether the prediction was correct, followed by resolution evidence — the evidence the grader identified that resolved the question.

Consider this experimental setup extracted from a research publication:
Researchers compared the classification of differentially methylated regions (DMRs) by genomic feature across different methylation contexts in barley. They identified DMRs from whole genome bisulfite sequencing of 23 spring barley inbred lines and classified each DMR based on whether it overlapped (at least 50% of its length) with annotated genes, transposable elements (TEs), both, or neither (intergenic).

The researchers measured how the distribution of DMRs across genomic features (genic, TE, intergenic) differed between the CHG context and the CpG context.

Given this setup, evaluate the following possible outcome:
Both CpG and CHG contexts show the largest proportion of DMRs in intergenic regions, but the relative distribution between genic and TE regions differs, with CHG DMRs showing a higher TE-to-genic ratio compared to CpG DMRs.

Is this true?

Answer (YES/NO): NO